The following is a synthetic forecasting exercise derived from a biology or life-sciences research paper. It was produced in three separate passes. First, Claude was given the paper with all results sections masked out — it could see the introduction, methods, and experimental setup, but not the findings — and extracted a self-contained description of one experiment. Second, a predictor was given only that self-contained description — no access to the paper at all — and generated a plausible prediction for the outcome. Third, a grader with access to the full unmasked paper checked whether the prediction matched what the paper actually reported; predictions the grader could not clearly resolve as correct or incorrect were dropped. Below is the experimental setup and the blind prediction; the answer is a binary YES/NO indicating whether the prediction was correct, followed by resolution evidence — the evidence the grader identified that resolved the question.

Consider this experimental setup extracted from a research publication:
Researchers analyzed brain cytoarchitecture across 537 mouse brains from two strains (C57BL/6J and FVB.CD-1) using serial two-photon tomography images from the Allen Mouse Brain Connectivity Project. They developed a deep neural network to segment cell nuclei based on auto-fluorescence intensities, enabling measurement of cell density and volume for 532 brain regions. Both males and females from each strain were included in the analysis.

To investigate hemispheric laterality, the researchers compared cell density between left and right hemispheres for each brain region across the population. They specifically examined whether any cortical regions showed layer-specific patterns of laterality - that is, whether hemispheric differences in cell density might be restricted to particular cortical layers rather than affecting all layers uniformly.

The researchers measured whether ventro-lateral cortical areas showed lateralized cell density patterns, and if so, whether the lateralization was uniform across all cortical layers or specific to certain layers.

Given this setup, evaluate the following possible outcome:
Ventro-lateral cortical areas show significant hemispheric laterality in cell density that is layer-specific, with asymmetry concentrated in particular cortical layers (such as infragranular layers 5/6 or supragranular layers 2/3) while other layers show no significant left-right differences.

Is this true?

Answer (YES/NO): YES